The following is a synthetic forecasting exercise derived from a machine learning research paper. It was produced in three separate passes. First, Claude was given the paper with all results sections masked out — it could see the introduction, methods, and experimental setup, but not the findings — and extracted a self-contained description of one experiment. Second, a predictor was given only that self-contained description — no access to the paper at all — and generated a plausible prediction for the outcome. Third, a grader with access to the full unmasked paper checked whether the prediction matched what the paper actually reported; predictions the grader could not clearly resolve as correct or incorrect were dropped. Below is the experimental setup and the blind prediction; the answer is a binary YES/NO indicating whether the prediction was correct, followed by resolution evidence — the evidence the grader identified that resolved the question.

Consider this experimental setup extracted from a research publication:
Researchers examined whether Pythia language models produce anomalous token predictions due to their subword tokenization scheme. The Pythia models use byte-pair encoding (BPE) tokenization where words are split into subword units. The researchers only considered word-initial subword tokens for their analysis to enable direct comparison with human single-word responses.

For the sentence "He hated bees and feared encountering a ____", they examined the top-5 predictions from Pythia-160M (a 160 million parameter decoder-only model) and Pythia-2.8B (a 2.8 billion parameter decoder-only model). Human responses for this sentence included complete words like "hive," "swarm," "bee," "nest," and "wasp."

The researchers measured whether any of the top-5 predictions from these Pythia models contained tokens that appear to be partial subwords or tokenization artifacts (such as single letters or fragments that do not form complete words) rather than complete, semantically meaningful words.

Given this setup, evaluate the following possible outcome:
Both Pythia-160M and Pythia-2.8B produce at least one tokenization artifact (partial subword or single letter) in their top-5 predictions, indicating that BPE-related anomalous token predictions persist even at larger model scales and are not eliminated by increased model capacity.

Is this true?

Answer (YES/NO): YES